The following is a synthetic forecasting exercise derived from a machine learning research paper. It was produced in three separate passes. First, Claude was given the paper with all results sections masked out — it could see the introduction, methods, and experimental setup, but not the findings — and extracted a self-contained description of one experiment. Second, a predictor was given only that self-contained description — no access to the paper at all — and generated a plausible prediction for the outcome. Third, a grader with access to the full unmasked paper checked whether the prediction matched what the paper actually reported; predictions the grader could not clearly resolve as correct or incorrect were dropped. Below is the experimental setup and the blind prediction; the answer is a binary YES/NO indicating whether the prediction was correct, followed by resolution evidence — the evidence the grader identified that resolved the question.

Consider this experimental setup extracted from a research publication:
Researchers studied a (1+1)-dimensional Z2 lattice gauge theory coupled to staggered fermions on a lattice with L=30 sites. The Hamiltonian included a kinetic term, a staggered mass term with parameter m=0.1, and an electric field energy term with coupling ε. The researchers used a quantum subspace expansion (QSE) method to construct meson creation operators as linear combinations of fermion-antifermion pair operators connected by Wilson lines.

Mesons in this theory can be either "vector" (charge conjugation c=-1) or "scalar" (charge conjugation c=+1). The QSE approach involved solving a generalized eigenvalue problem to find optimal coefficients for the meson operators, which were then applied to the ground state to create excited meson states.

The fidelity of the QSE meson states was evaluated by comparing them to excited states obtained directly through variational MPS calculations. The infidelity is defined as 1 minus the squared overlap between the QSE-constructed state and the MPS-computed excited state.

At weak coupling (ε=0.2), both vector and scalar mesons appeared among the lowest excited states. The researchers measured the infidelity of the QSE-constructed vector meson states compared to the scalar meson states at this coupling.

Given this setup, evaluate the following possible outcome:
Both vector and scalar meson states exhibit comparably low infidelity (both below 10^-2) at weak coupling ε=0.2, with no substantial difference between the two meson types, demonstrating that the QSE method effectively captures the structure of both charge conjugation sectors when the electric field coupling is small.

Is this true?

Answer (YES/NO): NO